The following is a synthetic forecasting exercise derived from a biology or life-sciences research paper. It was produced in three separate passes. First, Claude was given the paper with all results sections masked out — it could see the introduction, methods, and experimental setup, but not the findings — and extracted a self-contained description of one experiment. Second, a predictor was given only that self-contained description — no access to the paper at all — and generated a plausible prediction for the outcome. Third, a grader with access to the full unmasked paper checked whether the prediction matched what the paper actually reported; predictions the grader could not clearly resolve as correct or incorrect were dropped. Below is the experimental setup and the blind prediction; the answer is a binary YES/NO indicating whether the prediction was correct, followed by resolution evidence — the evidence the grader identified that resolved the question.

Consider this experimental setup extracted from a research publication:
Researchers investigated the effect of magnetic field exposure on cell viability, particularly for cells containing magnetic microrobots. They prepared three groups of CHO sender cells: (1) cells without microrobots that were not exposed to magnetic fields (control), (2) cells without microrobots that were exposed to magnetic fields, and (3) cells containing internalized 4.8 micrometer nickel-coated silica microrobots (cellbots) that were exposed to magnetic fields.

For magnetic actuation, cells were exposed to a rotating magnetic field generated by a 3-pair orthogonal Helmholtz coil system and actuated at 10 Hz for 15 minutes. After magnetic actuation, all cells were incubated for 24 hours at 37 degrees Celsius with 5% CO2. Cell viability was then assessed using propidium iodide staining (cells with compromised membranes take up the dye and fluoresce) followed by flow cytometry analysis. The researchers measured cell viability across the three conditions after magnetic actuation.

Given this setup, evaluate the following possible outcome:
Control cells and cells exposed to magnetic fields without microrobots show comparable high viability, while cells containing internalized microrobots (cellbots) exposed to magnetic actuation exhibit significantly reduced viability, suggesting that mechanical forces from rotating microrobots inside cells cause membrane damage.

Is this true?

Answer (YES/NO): NO